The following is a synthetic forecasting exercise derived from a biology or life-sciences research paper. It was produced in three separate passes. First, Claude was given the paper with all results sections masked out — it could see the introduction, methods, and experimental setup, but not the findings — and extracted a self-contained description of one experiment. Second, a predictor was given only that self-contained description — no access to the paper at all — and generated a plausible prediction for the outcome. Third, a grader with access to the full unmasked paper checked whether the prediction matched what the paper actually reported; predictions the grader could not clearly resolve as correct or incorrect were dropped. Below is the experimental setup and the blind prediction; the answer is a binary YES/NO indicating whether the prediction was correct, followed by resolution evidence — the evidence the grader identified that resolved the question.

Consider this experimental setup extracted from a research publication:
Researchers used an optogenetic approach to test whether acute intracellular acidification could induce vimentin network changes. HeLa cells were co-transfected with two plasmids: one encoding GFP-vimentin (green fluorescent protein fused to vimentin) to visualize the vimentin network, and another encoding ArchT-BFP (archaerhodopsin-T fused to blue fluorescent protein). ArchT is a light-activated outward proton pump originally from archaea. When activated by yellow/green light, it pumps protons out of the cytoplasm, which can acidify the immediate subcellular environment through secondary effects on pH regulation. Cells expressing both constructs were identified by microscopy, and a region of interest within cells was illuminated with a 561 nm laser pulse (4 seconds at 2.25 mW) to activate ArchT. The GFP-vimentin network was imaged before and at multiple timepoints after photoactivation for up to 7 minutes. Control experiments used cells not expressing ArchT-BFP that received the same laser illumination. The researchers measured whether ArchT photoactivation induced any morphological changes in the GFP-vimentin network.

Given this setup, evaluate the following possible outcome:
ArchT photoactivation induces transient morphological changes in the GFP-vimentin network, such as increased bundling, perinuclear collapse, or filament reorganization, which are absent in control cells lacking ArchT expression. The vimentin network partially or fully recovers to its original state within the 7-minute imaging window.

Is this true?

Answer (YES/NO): NO